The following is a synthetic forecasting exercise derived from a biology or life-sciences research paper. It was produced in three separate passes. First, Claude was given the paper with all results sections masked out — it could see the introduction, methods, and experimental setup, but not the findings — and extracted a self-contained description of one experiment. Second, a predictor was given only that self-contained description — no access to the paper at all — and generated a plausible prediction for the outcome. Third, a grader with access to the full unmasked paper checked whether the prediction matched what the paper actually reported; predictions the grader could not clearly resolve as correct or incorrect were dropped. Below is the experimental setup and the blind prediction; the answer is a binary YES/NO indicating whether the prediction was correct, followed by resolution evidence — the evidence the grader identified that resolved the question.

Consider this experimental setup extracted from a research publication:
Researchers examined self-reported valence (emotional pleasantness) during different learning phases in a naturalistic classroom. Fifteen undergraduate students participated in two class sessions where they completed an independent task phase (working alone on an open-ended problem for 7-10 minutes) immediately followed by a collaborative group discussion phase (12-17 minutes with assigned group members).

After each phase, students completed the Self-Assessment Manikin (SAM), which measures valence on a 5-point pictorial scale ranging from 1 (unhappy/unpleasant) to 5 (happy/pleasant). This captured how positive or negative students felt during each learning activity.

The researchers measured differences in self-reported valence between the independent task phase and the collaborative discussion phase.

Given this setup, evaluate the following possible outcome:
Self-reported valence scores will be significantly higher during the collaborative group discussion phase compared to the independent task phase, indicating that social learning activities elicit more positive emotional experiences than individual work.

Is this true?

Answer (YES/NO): YES